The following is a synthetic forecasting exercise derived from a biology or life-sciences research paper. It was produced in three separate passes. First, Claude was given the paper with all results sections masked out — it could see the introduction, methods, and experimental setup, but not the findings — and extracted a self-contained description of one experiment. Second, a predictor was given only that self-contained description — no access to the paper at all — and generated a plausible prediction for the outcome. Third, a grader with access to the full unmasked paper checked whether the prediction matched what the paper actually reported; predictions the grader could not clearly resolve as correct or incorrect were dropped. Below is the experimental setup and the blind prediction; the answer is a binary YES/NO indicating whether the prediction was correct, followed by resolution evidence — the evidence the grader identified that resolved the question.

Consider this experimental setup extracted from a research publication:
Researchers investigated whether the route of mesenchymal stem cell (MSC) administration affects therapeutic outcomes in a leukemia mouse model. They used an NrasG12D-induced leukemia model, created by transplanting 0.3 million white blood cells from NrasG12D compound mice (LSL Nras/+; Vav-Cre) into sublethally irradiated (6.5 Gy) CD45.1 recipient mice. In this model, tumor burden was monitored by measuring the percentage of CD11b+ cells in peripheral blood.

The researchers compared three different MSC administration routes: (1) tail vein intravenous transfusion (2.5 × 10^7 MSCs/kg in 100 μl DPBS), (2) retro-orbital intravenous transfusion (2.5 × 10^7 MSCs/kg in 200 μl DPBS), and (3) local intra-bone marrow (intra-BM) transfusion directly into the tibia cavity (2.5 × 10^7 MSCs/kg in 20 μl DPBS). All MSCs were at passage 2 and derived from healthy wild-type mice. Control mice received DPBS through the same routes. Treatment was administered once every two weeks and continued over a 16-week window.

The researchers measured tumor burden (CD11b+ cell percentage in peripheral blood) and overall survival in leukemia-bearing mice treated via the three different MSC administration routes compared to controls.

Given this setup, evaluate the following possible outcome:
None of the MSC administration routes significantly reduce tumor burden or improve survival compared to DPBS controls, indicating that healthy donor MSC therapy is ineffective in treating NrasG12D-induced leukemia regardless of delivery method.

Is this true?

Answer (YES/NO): NO